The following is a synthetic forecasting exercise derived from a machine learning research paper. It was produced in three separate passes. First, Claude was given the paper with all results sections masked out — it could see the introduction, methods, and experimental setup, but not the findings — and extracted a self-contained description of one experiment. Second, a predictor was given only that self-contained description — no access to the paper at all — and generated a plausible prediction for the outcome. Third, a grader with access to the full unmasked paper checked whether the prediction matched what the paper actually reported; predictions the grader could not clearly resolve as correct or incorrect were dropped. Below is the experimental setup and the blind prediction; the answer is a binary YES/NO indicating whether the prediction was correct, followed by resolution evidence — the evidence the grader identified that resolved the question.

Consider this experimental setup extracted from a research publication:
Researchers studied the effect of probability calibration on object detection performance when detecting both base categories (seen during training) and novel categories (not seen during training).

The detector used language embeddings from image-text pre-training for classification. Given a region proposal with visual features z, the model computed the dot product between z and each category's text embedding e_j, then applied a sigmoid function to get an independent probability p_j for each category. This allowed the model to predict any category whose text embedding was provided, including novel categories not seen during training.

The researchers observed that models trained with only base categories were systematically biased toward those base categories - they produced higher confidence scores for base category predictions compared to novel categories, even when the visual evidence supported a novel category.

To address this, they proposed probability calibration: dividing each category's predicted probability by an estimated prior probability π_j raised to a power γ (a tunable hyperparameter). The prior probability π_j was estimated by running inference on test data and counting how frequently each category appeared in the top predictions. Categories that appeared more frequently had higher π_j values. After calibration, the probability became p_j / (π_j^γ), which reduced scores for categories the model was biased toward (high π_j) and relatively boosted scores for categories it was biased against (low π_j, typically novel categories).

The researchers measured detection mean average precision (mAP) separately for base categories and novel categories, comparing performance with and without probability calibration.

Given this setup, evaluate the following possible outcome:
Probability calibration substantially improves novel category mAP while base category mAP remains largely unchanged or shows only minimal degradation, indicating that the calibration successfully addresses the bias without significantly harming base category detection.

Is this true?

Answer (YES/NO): YES